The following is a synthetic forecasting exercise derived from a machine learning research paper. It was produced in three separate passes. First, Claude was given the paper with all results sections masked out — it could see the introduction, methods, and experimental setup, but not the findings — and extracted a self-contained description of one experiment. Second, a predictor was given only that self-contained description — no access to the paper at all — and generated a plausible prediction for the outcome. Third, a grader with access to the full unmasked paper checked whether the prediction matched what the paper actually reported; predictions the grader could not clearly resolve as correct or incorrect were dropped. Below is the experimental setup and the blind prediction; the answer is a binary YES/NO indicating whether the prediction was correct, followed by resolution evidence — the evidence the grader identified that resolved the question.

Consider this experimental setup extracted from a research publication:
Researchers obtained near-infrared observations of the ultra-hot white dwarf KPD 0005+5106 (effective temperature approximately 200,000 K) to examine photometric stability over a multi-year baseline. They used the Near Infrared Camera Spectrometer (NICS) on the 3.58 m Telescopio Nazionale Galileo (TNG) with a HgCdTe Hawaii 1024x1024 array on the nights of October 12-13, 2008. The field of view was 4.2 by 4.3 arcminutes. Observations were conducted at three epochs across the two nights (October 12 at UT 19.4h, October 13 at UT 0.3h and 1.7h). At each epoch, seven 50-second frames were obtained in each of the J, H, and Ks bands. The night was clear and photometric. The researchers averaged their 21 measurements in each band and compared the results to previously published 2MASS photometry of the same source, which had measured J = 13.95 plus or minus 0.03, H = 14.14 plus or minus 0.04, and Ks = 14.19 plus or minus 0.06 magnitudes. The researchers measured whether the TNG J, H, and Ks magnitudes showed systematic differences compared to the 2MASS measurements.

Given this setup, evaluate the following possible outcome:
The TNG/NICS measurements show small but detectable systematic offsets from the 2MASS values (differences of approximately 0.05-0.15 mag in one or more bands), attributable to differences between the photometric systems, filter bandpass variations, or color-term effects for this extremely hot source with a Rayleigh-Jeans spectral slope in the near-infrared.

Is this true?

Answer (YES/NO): NO